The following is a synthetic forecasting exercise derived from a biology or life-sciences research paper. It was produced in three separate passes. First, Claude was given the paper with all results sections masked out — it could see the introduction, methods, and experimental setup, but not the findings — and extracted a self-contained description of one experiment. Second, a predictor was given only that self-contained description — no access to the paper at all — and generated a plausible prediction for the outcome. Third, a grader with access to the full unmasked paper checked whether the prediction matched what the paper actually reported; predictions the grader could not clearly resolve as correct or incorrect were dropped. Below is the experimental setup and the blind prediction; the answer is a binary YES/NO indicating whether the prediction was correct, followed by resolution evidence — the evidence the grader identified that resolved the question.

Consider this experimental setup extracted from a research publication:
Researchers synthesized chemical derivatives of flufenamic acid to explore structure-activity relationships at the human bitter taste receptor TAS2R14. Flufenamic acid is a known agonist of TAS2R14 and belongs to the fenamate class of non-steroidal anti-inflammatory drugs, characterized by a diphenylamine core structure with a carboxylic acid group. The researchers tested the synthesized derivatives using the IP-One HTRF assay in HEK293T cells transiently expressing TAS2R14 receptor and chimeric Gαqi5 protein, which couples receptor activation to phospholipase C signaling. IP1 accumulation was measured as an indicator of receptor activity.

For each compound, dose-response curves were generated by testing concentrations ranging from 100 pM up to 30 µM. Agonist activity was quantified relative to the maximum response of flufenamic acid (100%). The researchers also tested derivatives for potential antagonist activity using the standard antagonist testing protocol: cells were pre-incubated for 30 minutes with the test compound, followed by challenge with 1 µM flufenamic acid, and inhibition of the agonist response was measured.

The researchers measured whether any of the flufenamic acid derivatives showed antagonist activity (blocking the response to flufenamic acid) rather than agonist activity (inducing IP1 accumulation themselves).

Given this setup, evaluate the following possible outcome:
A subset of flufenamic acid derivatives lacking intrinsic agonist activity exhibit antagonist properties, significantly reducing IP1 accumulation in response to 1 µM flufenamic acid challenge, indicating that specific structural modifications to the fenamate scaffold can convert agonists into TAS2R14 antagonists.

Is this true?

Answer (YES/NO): YES